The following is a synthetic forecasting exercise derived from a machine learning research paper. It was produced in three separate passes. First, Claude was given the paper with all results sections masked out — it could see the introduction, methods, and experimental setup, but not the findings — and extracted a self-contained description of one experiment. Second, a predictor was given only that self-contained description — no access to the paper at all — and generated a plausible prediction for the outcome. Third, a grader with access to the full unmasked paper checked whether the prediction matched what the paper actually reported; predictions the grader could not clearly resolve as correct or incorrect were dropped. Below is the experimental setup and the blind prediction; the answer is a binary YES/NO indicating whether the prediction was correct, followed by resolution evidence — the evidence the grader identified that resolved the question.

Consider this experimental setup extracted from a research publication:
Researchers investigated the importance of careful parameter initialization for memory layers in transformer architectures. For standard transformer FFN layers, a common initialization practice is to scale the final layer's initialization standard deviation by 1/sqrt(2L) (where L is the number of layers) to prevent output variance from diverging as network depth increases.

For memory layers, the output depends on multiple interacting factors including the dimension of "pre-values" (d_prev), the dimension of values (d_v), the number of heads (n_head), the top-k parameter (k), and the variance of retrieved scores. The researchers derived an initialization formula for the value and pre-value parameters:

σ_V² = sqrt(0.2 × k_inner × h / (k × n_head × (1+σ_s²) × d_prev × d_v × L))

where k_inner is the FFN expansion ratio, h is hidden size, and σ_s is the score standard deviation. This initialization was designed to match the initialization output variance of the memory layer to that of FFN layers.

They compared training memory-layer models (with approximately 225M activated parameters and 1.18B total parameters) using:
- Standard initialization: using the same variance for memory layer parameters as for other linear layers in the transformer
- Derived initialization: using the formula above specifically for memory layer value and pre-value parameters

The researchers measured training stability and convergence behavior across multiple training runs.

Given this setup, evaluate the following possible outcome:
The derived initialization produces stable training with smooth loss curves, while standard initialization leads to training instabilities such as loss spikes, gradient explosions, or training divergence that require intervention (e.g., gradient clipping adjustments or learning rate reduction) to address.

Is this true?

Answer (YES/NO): YES